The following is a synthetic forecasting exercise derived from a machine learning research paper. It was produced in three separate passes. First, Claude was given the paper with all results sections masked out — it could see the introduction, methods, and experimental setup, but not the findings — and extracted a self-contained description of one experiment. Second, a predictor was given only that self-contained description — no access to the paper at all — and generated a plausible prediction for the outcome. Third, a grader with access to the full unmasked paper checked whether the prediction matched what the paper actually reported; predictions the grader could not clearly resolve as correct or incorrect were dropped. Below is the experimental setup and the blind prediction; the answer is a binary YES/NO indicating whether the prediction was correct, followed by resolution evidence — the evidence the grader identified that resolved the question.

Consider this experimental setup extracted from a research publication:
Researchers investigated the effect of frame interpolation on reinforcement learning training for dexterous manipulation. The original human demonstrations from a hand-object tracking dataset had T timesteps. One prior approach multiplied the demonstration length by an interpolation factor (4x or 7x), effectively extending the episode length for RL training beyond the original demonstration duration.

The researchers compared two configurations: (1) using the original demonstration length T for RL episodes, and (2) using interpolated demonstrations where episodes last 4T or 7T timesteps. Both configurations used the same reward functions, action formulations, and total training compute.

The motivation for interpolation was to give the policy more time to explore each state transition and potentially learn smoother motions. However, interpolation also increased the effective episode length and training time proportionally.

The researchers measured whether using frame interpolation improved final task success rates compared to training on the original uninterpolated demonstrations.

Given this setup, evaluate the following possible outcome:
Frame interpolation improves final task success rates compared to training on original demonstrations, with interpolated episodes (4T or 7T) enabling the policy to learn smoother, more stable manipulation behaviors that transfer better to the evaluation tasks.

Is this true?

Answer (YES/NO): NO